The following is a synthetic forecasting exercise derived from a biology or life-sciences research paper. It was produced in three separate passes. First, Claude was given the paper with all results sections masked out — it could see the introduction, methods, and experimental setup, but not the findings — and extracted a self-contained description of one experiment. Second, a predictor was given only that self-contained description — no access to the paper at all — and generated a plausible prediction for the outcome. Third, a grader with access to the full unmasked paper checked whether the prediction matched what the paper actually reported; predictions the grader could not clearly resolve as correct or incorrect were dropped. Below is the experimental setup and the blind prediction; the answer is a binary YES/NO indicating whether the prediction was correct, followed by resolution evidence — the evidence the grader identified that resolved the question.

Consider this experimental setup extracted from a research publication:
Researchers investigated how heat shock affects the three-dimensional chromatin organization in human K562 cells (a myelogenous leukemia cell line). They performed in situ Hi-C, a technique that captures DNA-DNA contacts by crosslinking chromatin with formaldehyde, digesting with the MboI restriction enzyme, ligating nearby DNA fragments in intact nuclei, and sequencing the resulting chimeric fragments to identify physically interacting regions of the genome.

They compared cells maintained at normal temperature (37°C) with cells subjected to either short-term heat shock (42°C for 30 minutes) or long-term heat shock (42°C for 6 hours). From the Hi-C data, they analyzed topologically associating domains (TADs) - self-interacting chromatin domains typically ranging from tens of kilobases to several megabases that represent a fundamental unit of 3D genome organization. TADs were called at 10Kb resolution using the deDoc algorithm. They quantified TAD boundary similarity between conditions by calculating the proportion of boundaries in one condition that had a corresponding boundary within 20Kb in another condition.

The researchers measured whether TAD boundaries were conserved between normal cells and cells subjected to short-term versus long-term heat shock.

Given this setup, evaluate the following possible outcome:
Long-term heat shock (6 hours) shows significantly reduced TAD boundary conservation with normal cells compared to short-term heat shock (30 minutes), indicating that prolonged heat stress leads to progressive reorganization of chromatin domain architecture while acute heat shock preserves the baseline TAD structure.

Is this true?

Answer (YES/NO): NO